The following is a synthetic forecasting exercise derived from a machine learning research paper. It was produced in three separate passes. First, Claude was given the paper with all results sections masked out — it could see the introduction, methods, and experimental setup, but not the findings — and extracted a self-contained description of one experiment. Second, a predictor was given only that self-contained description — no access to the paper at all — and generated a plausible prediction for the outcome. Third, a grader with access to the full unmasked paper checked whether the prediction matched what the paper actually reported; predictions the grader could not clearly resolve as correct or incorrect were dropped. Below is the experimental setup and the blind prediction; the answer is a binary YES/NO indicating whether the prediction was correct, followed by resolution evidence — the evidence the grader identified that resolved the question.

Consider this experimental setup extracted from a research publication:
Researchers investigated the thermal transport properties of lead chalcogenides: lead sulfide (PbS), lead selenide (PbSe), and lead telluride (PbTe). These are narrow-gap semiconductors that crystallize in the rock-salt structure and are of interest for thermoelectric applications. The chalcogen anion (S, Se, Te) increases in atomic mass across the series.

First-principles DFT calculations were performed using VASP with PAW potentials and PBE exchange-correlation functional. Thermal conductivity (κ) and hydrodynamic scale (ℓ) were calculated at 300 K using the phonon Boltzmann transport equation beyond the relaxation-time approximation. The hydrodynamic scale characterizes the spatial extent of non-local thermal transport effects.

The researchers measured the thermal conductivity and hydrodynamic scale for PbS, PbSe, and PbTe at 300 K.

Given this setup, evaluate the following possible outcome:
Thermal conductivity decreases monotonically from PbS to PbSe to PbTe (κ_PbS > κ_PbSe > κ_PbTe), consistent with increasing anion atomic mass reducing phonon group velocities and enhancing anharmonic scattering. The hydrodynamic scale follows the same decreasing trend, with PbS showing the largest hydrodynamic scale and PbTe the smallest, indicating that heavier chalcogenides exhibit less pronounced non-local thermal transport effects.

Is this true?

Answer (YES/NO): NO